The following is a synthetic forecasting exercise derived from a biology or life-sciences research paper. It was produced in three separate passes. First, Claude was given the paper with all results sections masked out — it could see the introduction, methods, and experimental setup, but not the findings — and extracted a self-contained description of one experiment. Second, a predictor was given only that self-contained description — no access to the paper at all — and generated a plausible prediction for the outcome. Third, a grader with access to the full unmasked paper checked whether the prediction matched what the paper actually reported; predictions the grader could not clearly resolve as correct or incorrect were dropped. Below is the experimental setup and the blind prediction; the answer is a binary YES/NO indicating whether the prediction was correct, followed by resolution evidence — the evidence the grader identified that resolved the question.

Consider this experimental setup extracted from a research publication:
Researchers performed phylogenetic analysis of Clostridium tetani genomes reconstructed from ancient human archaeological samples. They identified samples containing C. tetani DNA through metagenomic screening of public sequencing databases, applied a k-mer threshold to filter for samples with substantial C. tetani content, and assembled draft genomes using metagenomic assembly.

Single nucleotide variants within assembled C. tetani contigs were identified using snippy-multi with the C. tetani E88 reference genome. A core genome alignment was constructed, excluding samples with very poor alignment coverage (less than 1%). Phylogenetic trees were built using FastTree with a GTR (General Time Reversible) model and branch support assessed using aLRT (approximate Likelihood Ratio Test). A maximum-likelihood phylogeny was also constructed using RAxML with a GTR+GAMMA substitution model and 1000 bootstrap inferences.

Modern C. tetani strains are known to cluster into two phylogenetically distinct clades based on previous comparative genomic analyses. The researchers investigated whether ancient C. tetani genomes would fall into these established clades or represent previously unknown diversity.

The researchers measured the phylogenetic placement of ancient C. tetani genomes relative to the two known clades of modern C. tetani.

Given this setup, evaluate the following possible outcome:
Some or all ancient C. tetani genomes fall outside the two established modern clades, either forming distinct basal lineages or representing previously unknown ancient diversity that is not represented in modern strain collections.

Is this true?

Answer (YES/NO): YES